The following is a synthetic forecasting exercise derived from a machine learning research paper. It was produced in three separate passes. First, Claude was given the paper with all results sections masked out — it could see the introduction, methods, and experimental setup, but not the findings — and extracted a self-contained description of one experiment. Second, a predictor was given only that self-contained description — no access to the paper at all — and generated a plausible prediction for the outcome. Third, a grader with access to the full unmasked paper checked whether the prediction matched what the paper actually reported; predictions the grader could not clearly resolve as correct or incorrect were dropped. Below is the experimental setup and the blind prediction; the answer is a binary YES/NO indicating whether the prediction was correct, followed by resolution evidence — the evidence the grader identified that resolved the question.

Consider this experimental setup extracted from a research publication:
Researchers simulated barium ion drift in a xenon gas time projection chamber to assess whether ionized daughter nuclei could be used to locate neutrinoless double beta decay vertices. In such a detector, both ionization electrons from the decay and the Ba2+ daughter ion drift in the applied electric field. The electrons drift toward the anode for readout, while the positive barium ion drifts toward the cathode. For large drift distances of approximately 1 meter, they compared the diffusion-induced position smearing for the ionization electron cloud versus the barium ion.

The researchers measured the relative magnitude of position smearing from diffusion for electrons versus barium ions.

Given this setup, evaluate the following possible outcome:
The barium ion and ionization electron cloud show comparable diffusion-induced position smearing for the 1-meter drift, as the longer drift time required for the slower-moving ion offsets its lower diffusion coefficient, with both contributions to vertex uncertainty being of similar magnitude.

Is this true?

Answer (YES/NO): NO